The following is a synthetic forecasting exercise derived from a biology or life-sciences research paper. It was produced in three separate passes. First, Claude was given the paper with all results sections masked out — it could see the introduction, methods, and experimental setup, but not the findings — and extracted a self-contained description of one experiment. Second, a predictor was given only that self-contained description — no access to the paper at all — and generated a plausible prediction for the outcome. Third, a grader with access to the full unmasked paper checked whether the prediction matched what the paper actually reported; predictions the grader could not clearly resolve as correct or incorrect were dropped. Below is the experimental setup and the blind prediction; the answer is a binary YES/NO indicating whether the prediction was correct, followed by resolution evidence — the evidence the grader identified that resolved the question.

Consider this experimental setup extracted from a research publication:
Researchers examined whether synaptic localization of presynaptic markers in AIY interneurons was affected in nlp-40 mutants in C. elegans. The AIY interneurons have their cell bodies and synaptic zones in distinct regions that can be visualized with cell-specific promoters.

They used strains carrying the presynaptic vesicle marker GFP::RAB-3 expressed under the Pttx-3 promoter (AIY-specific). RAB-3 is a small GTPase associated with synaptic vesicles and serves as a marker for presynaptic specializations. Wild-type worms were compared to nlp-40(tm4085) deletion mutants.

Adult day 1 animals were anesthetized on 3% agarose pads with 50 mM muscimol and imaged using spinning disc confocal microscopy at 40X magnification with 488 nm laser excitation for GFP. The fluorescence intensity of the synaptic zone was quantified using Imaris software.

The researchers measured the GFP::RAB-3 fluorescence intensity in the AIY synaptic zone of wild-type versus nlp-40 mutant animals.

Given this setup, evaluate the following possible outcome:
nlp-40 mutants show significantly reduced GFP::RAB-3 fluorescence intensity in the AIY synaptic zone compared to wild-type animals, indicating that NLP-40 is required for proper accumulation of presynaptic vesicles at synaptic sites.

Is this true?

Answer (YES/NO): YES